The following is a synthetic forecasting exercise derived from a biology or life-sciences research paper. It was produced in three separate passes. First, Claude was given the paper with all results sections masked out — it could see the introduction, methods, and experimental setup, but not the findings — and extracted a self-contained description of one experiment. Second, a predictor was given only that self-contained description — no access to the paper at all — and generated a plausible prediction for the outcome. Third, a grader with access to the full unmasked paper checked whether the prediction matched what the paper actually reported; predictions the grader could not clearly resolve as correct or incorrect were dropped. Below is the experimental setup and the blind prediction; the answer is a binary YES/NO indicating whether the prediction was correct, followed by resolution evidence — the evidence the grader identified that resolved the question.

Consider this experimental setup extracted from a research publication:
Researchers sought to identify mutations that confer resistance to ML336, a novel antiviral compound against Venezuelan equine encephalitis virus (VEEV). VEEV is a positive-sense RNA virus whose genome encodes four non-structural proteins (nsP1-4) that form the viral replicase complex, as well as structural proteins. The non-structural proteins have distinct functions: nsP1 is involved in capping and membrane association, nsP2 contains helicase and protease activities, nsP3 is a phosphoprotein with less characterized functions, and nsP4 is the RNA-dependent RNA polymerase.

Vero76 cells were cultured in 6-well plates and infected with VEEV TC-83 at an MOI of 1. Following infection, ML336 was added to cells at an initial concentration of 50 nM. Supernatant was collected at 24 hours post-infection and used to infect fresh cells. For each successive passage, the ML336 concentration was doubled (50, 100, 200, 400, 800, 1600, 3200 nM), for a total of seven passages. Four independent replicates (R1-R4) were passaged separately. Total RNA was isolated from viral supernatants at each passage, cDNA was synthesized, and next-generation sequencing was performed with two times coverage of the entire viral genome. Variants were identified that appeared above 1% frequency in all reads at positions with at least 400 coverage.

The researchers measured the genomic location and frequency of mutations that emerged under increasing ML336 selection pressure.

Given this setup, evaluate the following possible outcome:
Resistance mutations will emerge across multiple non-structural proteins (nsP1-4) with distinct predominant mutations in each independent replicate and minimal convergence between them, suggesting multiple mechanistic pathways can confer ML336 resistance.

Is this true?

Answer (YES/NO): NO